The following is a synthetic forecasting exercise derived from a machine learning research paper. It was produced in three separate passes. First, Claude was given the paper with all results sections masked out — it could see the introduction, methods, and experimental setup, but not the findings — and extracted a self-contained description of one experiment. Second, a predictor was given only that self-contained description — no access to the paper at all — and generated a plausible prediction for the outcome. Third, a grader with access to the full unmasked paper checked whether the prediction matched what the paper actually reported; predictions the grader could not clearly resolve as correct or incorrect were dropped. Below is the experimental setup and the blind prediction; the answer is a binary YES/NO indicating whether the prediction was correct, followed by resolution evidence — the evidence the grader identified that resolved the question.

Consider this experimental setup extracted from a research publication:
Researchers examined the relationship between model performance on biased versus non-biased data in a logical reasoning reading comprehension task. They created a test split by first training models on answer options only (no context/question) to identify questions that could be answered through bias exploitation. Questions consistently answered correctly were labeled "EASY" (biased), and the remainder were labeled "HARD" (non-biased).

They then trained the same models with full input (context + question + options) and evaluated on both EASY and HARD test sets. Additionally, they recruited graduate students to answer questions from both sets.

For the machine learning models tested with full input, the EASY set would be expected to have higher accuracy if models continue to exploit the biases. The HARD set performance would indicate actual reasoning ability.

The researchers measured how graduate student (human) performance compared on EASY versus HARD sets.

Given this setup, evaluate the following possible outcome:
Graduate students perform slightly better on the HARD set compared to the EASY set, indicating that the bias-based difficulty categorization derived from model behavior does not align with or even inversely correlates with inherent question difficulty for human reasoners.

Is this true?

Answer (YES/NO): NO